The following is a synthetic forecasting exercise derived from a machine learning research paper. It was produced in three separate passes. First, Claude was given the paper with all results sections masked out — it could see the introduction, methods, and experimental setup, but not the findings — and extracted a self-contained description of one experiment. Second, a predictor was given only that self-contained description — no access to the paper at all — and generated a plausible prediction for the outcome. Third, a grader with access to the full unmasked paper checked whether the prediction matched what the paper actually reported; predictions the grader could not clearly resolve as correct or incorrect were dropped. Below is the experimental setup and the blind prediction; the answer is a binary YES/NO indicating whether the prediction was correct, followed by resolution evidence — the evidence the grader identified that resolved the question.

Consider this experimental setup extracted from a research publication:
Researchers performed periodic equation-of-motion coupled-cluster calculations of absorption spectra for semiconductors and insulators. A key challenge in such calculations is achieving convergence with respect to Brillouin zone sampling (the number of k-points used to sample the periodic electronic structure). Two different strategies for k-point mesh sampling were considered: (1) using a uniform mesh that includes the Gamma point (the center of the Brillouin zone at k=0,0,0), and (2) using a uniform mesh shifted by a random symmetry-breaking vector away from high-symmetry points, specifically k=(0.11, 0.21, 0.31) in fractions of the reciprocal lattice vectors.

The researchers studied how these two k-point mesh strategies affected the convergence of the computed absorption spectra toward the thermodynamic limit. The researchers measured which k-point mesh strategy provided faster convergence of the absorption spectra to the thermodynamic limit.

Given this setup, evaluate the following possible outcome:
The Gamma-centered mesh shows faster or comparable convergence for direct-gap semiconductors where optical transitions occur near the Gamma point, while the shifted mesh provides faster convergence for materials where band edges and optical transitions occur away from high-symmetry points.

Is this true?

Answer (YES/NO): NO